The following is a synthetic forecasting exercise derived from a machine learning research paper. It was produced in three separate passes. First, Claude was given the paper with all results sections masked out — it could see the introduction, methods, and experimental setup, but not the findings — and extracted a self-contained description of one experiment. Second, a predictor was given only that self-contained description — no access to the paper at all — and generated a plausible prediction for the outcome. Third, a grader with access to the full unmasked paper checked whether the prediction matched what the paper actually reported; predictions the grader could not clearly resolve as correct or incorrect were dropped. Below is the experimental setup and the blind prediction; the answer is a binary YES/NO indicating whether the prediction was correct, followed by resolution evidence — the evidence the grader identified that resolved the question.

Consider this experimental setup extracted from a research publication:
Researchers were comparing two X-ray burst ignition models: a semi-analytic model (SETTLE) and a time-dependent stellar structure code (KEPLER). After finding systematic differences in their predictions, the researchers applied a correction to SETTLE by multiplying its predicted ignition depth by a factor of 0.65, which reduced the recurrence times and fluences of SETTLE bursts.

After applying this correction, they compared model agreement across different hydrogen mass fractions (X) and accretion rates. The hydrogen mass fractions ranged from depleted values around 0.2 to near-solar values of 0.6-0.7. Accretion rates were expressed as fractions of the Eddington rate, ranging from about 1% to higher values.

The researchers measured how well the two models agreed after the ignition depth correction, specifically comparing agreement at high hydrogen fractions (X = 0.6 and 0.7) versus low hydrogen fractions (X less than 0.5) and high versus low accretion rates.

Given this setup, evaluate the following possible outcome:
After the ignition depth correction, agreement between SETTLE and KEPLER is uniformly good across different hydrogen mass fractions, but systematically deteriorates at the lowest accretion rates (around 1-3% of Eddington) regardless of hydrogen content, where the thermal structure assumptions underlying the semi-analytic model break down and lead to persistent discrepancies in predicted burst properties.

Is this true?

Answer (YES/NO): NO